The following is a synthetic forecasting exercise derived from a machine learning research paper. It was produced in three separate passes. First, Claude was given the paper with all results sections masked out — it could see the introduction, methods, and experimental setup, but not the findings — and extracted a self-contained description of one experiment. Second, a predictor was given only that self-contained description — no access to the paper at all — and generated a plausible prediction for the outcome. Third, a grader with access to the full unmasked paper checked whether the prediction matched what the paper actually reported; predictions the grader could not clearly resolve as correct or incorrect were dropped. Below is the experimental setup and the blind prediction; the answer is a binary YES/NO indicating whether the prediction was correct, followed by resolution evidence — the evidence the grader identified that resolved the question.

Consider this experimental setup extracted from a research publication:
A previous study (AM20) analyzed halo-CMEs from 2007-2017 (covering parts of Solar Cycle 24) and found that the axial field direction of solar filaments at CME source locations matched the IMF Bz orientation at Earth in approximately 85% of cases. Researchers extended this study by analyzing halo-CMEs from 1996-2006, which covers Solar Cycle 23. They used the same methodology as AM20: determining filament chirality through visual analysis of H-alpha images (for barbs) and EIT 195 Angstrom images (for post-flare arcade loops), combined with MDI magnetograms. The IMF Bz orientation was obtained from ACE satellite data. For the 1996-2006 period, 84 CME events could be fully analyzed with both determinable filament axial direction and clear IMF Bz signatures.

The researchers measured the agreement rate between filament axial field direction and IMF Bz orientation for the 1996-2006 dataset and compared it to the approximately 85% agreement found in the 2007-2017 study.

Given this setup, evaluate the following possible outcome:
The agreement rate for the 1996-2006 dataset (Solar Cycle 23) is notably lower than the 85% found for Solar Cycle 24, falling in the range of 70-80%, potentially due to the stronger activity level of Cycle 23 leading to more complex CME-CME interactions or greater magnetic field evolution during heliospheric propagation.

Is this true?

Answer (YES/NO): NO